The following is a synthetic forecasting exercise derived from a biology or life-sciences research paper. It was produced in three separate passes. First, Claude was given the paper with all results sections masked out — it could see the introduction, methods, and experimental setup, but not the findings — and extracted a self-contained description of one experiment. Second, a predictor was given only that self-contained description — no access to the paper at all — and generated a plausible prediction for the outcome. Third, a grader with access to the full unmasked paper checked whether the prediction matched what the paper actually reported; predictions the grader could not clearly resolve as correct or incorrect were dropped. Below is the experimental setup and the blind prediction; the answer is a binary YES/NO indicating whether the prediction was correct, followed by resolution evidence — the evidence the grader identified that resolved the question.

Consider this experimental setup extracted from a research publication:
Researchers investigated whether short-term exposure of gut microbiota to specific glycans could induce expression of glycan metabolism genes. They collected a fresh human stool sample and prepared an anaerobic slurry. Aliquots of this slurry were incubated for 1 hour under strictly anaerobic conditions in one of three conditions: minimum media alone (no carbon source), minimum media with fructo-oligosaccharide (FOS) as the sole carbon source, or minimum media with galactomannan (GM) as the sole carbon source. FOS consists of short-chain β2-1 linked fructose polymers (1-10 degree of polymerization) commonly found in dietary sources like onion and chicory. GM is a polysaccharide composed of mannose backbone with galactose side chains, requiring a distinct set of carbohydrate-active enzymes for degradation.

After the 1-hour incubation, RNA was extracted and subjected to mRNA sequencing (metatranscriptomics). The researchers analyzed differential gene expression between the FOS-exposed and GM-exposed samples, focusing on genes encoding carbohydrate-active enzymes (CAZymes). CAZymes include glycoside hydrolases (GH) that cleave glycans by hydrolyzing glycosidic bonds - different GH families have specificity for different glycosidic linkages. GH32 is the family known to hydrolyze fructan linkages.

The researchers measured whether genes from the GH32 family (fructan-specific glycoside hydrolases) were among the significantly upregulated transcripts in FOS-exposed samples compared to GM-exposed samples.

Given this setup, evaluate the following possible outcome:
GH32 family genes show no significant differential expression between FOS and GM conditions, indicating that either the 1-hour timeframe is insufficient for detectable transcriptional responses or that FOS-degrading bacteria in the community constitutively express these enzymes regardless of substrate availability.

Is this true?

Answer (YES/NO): NO